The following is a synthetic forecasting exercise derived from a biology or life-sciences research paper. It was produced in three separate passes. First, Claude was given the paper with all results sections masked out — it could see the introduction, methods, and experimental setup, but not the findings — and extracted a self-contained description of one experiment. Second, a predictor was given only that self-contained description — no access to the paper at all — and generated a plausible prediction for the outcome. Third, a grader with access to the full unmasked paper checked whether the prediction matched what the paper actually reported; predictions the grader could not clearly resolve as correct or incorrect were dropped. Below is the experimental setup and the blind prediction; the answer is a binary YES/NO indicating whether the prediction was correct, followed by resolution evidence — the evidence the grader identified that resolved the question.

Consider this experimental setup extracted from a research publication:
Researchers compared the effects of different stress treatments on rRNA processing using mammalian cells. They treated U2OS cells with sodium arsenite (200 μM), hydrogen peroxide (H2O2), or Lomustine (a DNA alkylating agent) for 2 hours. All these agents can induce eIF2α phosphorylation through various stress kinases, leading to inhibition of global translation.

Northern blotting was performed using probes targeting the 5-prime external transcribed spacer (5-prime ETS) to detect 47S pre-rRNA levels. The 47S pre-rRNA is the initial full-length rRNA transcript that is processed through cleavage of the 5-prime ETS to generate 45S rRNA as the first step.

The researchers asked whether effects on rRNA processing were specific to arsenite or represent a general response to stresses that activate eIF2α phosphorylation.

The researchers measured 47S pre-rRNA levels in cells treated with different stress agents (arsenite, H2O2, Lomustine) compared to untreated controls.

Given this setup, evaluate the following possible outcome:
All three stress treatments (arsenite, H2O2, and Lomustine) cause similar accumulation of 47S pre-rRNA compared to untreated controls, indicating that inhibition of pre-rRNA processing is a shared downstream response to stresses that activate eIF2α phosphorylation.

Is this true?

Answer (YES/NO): NO